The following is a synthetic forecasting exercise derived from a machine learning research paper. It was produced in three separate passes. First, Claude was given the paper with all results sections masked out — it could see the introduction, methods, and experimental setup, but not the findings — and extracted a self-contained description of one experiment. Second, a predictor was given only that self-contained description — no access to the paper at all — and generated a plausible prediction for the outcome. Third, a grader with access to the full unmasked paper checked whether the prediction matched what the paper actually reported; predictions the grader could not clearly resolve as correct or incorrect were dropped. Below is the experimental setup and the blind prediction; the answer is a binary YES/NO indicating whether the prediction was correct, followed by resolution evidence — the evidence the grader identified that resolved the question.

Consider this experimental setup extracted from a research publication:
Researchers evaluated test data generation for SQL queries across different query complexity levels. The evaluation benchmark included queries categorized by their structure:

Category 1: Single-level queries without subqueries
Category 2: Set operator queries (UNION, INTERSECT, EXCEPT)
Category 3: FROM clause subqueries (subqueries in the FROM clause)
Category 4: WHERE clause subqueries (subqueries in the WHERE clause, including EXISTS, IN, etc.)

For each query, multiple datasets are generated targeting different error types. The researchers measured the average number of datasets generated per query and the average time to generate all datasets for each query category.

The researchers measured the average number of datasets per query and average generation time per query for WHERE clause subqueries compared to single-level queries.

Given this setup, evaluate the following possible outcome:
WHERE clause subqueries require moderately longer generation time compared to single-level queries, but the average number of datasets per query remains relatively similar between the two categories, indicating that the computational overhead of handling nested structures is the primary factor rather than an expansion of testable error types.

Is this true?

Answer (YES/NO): NO